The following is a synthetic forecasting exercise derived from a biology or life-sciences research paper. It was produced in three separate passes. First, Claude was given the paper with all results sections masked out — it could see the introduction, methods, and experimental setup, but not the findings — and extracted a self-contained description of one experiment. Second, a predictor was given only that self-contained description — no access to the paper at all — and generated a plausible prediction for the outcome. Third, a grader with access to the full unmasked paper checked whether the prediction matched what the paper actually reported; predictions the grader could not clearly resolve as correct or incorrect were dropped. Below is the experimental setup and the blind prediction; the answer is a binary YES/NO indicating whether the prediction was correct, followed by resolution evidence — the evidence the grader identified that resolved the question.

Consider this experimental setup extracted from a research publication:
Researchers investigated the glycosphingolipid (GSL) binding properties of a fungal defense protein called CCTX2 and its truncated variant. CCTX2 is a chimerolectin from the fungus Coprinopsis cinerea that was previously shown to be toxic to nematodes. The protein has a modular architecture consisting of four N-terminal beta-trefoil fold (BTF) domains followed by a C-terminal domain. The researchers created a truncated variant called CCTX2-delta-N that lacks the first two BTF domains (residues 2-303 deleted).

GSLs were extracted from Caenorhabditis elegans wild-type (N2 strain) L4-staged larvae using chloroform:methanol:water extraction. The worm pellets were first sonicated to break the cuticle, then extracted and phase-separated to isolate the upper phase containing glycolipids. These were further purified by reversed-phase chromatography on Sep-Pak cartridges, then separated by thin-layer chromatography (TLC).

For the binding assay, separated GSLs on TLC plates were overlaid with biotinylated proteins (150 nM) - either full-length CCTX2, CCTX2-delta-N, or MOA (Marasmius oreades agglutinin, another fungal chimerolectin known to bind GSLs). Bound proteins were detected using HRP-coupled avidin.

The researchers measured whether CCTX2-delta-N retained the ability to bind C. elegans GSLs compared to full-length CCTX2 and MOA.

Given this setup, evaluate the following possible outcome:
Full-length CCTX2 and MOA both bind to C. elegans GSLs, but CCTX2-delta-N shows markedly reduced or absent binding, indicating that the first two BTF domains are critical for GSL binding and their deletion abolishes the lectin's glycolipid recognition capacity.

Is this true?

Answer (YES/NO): YES